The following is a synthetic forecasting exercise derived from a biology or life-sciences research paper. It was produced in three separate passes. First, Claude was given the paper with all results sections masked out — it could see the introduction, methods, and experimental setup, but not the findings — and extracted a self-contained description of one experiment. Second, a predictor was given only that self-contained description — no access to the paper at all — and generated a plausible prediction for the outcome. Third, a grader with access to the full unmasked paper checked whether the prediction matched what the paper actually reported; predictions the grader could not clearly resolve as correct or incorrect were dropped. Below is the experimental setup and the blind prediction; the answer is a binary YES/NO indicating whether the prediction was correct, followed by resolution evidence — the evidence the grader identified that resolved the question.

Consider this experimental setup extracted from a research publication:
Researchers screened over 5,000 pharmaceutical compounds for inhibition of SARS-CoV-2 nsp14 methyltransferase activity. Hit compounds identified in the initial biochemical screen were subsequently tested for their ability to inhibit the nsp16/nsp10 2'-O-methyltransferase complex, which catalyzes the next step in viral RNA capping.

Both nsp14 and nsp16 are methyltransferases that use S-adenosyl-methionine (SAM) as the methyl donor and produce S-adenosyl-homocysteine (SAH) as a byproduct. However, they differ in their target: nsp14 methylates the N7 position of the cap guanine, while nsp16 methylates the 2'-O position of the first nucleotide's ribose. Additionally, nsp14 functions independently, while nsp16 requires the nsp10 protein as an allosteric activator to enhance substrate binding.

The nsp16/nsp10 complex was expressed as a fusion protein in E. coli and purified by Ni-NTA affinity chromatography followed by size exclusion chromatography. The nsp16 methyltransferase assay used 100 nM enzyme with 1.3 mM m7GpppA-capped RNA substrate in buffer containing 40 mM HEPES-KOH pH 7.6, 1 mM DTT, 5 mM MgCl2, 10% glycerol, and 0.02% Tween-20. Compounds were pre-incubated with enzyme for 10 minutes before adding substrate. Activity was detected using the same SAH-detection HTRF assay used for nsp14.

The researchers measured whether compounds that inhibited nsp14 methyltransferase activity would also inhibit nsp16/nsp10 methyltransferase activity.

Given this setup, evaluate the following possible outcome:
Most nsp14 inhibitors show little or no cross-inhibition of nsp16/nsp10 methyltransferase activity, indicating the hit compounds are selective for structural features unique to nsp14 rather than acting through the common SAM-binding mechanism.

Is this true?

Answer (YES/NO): YES